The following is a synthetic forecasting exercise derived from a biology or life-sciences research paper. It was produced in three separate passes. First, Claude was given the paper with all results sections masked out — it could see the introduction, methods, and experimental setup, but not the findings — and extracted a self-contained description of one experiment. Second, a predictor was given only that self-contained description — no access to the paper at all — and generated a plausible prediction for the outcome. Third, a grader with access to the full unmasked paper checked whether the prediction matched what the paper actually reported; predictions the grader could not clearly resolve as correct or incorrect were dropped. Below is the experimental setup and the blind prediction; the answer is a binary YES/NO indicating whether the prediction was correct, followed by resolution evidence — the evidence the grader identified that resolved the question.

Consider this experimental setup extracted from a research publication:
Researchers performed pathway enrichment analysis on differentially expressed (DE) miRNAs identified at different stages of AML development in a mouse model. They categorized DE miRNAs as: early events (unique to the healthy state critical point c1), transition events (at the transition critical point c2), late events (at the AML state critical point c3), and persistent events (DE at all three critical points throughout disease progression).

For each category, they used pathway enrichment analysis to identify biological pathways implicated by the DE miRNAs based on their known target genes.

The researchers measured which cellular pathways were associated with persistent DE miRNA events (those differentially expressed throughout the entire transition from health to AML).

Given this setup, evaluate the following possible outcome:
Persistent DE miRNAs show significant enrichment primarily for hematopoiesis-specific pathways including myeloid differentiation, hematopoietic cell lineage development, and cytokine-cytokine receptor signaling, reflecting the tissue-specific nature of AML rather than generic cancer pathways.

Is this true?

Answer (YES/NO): NO